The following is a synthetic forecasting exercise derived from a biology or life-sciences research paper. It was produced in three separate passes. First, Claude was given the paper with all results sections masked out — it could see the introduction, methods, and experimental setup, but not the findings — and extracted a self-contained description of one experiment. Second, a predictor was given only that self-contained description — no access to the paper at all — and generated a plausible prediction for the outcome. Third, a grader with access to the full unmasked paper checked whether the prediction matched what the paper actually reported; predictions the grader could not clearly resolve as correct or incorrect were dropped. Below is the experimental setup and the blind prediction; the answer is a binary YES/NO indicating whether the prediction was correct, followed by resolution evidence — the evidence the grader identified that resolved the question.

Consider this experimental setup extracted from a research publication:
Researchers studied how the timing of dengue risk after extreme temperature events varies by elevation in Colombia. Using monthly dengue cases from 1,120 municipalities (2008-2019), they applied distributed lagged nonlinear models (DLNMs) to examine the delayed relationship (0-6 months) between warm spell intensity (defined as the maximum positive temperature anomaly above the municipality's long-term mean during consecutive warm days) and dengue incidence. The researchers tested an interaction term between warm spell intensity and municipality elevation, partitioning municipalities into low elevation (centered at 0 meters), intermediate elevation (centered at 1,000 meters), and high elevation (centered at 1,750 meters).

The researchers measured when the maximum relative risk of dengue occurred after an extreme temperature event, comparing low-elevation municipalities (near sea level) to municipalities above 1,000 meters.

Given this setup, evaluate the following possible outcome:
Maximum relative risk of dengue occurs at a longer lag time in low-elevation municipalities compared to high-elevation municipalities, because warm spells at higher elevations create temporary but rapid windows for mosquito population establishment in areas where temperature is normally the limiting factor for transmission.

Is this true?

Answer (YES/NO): YES